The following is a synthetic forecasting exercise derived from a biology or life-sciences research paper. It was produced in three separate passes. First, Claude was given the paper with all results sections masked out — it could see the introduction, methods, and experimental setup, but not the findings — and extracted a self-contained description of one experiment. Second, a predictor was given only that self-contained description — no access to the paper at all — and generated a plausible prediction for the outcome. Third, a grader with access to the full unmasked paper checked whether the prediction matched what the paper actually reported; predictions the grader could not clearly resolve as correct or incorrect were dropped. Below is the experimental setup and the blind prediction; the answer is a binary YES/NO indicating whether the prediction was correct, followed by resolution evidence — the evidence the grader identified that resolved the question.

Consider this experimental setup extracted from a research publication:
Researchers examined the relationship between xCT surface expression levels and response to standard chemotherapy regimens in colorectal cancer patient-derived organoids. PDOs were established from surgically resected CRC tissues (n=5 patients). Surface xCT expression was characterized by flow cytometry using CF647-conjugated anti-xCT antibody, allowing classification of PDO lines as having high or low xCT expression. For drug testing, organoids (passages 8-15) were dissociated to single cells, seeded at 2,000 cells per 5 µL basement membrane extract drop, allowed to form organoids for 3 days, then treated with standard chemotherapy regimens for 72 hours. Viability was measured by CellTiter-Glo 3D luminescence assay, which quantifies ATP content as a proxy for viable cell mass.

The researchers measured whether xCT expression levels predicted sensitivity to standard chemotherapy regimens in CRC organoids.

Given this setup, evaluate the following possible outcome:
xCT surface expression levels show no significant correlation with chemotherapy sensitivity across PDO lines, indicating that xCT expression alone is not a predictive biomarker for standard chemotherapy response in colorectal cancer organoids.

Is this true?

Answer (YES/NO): NO